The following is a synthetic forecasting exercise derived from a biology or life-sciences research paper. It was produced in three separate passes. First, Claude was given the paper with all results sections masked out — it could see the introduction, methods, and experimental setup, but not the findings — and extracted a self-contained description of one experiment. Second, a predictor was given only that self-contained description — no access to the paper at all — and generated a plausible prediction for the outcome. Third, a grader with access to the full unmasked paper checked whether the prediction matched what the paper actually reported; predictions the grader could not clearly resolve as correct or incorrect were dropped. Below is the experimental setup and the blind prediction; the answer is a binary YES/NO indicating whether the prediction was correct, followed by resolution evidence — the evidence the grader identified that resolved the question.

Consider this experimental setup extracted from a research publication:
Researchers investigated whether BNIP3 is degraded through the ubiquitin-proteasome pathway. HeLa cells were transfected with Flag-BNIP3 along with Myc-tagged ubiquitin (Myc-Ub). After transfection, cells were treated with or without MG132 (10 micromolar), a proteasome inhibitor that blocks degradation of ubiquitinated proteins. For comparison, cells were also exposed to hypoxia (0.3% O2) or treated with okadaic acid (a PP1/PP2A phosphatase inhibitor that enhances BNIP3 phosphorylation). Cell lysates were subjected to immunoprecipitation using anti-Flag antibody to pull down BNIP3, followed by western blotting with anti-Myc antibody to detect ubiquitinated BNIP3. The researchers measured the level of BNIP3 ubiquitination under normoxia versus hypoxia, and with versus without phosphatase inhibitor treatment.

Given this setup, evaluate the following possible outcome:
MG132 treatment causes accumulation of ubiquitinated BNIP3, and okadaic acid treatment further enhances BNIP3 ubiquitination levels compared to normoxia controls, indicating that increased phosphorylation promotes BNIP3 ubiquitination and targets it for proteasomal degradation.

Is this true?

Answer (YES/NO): NO